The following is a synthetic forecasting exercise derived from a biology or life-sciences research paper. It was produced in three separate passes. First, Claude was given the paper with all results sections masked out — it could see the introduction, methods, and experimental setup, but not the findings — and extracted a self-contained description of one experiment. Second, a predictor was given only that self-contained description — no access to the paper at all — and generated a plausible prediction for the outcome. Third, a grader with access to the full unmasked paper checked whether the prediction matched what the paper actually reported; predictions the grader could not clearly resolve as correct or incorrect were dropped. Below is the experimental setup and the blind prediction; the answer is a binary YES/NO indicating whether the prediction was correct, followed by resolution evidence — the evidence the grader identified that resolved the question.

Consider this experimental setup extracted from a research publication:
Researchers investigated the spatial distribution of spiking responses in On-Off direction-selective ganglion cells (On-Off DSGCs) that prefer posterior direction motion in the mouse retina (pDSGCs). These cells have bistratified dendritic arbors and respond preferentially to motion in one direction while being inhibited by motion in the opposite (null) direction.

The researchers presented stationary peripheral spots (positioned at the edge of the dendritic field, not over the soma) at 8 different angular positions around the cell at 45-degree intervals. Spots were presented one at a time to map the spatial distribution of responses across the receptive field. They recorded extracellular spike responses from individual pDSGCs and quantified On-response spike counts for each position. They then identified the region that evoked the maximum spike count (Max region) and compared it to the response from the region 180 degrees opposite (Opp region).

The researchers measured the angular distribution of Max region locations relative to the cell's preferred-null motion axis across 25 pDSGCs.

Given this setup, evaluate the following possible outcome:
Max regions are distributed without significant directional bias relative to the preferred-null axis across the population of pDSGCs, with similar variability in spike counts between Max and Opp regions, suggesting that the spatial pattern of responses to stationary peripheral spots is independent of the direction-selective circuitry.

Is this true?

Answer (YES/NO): NO